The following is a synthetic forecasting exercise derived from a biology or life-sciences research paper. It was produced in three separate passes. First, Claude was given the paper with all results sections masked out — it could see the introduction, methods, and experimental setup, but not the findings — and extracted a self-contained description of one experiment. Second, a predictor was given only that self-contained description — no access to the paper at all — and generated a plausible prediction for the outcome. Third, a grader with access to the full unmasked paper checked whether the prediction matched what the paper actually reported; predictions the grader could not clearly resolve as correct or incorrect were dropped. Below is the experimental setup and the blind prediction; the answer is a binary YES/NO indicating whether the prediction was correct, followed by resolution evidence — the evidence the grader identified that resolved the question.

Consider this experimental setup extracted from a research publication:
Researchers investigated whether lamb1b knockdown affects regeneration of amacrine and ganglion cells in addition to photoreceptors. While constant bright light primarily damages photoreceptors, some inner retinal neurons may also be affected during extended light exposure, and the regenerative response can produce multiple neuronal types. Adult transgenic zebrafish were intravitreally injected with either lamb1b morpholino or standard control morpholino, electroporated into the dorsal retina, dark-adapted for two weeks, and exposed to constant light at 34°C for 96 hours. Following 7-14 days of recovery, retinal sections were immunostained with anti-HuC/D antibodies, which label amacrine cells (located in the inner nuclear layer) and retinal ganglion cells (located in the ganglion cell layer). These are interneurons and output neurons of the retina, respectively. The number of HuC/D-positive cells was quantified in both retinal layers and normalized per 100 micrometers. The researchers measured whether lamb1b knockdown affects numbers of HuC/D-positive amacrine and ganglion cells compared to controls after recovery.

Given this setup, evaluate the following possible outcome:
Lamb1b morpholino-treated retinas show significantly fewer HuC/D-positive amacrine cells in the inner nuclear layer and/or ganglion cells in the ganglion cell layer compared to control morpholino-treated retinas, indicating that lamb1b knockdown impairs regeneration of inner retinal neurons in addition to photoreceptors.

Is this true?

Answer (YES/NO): NO